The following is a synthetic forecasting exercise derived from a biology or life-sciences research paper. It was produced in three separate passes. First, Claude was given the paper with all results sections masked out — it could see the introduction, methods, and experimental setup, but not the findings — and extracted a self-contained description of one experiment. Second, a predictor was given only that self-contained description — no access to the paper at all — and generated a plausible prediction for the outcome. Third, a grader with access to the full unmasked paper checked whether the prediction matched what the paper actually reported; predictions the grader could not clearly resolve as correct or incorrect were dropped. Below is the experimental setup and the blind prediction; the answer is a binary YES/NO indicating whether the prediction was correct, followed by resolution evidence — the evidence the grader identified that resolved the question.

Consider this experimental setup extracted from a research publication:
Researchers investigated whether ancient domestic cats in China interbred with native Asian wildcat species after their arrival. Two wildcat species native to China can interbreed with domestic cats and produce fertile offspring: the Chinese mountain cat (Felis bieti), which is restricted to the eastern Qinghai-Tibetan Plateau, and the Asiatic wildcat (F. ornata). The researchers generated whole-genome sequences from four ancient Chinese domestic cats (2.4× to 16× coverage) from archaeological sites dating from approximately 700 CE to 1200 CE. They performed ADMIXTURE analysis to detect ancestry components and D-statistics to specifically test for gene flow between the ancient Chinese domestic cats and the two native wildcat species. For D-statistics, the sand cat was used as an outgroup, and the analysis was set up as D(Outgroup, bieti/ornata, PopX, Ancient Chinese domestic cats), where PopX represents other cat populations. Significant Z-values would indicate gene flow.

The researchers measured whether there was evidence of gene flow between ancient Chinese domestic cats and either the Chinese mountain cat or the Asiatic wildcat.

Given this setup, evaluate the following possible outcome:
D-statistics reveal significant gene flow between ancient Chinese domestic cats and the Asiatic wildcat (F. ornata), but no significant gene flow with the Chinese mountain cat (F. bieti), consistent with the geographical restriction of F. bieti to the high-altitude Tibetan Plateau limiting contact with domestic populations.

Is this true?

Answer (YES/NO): NO